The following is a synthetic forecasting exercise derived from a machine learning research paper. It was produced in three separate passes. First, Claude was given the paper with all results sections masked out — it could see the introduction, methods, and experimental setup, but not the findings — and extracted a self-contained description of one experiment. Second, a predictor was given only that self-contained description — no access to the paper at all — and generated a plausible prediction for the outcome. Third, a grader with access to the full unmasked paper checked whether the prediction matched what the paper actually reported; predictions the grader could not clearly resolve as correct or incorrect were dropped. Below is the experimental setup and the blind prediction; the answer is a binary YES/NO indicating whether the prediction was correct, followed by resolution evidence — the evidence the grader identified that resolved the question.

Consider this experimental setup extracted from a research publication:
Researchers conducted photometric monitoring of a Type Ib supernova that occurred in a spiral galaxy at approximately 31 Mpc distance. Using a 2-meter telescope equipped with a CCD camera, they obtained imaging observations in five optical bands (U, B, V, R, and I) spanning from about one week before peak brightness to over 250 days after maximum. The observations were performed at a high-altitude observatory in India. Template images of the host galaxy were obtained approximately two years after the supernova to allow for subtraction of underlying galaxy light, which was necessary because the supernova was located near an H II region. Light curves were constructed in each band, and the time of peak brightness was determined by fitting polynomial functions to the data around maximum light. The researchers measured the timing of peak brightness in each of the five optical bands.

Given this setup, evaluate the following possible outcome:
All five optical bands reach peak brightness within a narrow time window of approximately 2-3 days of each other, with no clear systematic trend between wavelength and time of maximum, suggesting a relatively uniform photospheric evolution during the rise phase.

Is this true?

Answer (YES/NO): NO